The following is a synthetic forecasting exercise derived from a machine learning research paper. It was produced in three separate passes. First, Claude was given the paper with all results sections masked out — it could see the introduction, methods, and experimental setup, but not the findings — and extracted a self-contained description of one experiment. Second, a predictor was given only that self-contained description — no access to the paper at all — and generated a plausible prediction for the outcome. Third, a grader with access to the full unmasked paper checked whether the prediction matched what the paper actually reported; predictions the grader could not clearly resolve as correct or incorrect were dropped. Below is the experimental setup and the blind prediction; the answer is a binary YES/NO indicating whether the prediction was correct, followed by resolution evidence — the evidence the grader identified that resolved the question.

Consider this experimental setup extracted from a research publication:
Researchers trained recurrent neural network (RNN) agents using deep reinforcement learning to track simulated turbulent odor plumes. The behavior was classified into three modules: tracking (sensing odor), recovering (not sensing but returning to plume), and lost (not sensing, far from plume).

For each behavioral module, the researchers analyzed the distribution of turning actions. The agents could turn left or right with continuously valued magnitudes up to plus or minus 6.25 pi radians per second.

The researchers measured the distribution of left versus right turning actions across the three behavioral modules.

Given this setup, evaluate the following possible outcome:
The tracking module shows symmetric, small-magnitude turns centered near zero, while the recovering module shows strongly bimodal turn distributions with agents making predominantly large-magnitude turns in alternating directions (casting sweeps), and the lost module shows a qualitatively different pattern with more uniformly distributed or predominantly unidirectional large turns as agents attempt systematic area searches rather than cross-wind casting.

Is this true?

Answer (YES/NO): NO